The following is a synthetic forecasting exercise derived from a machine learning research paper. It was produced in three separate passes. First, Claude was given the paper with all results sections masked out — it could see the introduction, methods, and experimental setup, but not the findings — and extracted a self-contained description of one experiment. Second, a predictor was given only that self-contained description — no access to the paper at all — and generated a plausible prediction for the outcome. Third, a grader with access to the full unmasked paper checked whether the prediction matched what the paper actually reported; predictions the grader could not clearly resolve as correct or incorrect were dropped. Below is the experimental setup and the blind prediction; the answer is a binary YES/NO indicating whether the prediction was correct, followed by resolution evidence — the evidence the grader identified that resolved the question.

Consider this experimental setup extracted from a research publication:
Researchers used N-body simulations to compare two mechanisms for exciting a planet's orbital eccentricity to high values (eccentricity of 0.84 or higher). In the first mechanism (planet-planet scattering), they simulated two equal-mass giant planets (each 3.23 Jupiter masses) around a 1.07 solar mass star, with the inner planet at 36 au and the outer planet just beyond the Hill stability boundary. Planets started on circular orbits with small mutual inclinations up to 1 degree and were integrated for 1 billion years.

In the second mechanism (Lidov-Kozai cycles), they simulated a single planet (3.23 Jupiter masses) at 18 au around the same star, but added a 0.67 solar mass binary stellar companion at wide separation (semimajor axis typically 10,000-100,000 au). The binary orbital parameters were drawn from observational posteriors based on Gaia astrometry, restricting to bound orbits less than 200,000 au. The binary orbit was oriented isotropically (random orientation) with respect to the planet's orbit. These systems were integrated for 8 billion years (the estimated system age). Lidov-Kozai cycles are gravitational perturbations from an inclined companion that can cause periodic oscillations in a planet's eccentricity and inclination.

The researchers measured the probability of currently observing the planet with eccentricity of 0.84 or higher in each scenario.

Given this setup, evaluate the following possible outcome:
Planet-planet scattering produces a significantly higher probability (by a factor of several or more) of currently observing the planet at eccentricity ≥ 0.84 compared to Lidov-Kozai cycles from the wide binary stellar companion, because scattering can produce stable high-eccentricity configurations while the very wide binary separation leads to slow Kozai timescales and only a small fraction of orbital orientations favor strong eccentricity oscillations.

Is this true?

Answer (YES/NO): YES